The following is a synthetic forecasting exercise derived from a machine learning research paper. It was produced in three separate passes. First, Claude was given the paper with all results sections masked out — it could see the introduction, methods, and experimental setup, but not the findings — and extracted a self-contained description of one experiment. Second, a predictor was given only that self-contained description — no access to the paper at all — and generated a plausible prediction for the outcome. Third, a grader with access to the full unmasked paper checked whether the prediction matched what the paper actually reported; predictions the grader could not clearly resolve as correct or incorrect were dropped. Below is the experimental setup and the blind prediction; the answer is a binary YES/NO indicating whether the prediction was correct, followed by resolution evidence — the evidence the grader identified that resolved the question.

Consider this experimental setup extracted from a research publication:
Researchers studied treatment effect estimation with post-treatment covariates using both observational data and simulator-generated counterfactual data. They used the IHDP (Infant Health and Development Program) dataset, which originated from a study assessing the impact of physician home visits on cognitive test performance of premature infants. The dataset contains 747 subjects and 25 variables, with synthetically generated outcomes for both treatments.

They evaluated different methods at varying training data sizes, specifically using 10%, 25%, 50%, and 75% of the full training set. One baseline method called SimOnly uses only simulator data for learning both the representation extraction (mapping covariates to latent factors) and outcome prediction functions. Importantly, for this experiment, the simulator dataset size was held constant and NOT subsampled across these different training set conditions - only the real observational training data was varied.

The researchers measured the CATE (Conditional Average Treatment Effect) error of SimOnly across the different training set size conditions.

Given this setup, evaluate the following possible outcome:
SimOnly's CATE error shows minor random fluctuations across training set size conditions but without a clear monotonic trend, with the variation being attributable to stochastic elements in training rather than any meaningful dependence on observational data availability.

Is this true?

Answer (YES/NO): NO